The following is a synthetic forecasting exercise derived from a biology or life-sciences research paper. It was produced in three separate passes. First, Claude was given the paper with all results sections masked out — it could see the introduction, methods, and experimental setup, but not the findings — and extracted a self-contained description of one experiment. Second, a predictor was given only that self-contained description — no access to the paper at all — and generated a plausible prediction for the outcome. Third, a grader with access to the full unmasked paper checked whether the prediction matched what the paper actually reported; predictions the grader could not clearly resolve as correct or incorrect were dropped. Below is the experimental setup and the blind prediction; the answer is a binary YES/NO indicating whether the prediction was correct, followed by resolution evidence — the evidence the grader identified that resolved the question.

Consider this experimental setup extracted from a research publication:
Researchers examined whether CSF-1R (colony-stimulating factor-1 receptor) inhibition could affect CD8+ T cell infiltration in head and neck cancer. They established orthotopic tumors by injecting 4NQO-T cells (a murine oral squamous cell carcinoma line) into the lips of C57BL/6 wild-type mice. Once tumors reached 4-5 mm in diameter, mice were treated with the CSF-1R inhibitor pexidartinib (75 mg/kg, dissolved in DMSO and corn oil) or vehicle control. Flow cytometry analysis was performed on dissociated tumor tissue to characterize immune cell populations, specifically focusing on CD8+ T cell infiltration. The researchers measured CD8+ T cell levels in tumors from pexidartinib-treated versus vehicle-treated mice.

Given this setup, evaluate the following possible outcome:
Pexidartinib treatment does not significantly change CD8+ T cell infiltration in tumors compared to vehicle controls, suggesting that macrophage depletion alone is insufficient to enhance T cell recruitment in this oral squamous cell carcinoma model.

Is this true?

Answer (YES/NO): YES